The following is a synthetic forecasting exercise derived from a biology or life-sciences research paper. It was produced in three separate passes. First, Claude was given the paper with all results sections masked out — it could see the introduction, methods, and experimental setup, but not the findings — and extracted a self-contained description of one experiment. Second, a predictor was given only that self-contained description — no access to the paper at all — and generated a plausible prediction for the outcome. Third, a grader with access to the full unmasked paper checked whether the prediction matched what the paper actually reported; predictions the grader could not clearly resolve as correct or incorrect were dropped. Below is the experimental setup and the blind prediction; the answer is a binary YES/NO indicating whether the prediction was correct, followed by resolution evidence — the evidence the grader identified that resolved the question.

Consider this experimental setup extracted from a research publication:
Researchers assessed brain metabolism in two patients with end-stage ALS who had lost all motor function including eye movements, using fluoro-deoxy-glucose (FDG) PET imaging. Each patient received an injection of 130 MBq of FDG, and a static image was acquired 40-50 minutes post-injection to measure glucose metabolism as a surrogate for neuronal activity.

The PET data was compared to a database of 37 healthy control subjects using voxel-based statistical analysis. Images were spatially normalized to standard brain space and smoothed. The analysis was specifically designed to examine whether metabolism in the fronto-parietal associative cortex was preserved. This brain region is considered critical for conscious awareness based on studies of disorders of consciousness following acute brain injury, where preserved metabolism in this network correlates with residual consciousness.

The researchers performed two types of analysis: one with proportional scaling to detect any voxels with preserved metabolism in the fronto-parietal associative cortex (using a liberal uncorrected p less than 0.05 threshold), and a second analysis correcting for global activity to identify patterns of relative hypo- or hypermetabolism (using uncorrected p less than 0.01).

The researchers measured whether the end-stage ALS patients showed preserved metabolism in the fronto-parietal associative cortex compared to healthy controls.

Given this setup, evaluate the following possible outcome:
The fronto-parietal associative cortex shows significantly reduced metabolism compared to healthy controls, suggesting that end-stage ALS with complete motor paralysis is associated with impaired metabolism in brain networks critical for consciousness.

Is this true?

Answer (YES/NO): YES